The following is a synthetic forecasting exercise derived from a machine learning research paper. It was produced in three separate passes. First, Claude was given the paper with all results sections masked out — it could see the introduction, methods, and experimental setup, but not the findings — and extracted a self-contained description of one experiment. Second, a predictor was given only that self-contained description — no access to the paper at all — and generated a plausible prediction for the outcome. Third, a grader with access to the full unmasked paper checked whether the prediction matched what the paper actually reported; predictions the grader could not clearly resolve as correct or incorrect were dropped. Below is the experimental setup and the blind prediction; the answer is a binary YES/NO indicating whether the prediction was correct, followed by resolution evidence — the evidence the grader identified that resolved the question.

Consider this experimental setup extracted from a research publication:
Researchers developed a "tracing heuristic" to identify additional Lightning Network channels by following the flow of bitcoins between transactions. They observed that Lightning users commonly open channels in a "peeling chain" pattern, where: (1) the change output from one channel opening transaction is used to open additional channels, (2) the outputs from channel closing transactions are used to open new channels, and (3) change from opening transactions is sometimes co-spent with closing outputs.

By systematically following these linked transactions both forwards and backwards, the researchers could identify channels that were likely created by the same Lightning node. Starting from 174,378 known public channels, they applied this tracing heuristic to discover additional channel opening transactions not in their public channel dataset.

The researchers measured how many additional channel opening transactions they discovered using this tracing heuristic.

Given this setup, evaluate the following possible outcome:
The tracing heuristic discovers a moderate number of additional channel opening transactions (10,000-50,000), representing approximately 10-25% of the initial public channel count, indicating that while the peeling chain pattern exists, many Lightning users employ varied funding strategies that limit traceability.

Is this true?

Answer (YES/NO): YES